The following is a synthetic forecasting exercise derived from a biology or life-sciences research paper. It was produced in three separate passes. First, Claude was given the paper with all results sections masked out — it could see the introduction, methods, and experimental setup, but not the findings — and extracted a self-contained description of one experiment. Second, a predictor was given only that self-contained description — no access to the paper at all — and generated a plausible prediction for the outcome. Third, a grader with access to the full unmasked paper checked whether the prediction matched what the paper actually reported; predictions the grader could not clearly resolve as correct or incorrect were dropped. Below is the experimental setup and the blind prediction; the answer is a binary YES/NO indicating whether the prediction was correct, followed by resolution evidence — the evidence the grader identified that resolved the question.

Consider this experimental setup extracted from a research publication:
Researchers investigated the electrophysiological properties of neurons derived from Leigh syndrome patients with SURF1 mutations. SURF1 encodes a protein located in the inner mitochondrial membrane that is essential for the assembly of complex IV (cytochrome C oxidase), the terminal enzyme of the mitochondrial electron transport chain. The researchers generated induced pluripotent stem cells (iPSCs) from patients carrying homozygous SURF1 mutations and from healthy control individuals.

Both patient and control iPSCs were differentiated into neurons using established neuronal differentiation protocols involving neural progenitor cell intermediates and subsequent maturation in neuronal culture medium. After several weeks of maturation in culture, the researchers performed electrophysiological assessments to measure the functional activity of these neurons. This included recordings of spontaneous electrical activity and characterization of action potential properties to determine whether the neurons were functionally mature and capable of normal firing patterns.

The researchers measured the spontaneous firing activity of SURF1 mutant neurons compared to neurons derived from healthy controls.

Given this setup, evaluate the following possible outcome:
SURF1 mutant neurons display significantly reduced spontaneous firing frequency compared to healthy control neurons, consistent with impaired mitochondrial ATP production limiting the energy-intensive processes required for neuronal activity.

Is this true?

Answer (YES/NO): YES